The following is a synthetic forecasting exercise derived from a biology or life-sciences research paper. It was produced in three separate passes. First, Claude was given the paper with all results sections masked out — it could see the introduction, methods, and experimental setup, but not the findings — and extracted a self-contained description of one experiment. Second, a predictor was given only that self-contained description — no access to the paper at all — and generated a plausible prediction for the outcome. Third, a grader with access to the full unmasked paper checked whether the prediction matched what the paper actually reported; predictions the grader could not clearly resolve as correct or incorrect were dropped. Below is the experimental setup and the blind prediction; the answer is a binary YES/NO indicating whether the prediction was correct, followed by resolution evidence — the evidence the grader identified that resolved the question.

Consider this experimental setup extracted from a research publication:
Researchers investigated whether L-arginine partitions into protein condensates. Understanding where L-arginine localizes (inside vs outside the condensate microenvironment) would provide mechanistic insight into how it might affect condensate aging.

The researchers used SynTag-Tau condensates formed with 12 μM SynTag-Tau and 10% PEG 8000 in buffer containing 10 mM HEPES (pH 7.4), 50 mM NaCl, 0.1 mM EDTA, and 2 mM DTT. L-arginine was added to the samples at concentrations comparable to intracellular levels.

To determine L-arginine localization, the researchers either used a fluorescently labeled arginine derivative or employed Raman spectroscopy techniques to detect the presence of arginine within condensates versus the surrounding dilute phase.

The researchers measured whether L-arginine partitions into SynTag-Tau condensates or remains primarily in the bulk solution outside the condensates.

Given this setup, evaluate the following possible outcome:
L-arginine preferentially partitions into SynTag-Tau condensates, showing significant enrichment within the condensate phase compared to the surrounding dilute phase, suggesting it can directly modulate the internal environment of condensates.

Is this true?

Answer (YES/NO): YES